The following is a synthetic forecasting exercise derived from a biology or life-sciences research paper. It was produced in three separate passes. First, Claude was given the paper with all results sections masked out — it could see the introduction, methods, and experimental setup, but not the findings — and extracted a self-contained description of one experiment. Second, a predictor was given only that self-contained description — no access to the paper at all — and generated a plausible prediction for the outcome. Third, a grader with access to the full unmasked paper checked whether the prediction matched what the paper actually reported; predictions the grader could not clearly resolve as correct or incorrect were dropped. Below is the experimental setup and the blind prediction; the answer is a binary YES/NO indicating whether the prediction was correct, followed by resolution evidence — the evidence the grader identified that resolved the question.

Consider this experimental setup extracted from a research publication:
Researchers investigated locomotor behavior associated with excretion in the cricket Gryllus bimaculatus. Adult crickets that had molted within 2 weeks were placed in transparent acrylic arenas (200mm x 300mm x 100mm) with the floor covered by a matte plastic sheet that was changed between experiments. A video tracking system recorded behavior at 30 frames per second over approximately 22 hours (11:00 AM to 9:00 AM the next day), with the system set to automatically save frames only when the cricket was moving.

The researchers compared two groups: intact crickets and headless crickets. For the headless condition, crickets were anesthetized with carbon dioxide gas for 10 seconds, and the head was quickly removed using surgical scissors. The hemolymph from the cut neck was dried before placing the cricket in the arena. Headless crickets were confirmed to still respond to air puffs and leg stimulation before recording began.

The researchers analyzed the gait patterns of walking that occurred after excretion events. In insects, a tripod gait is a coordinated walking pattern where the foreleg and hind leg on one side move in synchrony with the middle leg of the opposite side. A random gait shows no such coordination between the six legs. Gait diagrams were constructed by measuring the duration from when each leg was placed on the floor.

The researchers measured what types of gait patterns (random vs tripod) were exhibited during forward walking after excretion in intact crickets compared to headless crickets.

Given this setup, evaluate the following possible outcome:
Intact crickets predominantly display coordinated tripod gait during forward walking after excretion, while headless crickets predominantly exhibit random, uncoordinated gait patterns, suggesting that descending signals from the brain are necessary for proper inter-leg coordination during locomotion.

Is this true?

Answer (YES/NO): NO